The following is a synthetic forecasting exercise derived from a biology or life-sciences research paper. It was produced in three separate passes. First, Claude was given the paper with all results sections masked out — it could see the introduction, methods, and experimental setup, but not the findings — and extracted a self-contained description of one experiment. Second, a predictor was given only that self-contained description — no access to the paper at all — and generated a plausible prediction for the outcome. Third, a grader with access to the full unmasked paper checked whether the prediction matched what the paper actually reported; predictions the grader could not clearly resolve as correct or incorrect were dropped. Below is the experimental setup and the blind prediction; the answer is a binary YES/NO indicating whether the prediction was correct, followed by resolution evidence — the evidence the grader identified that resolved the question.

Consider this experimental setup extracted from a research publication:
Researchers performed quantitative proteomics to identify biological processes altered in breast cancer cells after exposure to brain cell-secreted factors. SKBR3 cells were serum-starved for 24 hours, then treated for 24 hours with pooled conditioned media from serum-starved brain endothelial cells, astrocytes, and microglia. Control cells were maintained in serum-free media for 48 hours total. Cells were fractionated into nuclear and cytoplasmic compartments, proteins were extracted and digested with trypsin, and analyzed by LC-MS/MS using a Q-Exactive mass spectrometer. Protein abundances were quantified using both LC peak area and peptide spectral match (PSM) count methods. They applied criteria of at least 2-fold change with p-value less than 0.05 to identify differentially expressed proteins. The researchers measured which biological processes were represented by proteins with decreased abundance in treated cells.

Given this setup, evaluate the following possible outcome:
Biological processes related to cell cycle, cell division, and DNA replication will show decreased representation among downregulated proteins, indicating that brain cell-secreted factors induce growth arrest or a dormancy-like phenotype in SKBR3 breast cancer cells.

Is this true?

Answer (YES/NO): NO